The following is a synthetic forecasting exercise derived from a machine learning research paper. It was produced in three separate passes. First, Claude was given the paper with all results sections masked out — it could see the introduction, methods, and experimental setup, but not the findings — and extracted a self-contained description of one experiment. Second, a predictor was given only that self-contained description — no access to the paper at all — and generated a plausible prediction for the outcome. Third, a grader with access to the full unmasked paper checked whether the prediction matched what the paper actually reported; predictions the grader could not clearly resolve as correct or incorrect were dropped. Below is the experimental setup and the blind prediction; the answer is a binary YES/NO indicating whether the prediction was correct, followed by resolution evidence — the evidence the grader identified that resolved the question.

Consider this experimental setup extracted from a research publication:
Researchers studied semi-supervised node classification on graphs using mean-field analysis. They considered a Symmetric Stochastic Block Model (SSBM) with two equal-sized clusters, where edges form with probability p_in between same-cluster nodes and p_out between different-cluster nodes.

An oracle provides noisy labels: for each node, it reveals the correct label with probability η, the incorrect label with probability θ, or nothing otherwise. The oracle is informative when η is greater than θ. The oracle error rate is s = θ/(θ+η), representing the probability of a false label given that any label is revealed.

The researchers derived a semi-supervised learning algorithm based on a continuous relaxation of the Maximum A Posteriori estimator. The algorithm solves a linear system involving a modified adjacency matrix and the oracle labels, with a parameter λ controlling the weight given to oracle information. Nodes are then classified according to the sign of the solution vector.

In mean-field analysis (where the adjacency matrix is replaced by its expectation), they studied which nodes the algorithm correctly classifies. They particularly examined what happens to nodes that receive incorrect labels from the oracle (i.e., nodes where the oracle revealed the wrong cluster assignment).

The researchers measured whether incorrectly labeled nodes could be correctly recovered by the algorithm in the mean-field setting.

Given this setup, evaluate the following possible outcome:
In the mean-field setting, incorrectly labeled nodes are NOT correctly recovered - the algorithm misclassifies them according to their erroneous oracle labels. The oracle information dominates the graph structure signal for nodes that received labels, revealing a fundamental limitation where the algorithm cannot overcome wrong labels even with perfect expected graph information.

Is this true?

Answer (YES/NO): NO